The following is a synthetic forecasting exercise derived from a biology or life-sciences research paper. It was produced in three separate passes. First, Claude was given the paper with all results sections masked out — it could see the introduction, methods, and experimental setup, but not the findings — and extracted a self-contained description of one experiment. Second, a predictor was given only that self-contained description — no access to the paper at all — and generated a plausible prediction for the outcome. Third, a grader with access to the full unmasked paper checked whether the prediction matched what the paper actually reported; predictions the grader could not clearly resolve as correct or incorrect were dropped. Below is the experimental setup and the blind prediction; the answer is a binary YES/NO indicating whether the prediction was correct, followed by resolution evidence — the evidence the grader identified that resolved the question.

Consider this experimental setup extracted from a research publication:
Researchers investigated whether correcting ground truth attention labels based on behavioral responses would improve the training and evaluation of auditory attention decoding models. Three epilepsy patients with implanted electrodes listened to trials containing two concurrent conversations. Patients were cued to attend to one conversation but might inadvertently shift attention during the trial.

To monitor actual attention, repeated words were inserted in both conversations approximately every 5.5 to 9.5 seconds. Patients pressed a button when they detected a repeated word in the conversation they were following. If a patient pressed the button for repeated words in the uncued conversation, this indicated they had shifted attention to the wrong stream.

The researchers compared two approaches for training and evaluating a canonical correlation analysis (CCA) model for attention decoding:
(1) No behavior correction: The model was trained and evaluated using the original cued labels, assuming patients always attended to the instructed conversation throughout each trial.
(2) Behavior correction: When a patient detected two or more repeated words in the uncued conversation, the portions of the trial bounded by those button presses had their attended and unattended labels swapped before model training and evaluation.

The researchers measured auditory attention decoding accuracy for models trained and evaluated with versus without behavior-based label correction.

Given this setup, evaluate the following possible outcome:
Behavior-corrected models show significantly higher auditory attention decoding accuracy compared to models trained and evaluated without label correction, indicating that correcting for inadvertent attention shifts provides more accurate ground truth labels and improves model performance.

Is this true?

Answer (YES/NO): YES